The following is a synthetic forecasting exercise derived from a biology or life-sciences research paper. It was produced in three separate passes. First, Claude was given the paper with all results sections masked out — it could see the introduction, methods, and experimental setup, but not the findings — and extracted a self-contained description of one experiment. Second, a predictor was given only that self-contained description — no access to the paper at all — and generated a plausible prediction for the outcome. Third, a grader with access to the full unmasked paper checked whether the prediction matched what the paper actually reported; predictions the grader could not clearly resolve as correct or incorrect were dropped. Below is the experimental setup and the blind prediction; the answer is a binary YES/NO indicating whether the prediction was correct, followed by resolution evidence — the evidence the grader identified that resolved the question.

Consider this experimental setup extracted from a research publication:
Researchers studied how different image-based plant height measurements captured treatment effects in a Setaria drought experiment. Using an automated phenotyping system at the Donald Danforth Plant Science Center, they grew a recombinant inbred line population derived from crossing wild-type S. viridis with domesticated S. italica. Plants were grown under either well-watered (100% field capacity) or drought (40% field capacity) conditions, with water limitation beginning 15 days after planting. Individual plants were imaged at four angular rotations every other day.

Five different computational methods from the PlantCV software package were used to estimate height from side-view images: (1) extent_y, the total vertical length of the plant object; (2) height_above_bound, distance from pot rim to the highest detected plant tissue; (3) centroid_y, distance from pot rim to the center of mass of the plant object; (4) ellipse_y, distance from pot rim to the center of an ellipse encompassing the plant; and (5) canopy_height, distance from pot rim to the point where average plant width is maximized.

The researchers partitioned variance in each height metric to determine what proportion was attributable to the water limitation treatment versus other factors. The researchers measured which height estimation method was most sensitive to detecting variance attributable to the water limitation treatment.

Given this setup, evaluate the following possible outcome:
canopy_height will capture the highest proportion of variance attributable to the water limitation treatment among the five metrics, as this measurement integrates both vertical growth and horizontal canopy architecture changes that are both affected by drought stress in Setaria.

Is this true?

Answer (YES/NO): NO